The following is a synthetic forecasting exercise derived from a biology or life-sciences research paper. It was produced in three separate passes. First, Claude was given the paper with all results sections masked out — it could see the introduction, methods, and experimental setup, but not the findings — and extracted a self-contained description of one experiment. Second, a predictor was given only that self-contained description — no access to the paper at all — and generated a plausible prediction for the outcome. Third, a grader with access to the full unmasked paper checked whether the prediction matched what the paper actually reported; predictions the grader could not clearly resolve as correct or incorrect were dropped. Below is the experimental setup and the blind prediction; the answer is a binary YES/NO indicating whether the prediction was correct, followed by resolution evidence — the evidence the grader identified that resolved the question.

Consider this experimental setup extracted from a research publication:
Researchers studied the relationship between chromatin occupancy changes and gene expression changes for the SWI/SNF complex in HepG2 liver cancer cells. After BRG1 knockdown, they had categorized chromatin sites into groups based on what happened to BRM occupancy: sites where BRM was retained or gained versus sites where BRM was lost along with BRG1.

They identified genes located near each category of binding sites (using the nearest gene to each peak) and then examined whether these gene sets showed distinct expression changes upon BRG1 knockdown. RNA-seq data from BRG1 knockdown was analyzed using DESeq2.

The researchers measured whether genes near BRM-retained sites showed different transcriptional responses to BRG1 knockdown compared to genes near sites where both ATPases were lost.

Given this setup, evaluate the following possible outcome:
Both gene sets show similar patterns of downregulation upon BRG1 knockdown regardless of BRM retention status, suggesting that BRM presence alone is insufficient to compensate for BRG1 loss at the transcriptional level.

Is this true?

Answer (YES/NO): NO